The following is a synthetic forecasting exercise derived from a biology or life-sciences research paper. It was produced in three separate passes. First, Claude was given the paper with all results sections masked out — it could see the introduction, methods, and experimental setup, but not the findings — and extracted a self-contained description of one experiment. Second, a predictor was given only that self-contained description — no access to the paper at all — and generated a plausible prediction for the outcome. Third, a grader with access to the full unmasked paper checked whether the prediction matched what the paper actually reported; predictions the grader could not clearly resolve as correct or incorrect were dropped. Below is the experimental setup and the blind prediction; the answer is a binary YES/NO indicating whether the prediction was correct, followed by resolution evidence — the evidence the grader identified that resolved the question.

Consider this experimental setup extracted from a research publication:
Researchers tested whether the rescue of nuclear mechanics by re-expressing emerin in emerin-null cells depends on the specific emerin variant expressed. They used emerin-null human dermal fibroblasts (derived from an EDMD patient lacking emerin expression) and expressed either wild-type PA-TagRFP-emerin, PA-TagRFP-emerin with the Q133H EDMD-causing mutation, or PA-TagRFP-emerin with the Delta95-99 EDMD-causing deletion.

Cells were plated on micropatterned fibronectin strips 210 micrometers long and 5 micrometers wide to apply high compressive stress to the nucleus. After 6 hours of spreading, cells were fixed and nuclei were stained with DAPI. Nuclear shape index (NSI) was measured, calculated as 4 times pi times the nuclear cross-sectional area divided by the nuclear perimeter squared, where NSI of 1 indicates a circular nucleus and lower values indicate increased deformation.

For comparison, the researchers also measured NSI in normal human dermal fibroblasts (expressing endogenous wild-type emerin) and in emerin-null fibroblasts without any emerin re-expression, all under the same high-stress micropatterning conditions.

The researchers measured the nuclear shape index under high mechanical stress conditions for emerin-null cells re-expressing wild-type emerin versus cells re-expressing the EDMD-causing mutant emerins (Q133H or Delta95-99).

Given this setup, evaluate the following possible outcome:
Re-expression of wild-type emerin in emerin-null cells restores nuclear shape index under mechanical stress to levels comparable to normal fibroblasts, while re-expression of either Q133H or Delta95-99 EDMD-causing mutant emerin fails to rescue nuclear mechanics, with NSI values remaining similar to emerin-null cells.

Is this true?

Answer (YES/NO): NO